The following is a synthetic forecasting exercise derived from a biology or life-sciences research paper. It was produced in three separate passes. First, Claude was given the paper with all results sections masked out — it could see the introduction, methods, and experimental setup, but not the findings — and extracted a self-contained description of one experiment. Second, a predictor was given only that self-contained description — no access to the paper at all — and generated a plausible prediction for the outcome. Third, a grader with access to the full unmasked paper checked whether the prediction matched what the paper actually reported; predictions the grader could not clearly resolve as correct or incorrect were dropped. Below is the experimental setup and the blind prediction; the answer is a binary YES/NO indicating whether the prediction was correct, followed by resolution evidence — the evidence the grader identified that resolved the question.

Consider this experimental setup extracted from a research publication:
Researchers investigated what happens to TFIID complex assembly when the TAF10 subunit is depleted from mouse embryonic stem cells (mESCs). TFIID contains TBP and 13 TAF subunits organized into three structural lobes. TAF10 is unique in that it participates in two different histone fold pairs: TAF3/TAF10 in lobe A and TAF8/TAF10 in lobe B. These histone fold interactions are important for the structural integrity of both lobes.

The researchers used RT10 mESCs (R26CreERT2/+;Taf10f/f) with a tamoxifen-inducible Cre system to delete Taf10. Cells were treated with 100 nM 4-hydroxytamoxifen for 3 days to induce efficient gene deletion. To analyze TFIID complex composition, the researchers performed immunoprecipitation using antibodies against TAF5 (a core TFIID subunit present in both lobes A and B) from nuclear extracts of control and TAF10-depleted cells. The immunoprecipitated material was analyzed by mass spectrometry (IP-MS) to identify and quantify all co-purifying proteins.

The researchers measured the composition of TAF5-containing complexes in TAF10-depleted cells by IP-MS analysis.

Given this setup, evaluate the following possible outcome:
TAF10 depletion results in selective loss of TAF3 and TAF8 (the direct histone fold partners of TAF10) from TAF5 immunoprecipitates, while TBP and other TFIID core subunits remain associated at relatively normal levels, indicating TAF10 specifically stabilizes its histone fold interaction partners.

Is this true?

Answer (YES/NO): NO